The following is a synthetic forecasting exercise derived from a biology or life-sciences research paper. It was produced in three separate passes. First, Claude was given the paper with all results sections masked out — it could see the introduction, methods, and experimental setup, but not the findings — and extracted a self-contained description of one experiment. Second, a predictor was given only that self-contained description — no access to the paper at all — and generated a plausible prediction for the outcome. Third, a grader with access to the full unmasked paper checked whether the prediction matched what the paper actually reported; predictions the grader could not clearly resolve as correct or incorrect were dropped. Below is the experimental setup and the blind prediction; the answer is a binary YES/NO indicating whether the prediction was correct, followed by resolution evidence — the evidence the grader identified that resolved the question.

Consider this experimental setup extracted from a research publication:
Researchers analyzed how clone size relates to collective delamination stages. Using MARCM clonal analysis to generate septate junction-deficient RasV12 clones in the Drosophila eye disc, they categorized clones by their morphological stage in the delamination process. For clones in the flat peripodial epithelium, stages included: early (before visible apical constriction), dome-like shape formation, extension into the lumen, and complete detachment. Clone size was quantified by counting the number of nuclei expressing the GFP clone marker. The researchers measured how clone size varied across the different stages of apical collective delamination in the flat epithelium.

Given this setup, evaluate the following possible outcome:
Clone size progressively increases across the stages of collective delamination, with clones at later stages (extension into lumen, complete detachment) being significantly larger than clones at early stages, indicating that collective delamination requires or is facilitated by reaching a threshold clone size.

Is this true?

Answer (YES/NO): YES